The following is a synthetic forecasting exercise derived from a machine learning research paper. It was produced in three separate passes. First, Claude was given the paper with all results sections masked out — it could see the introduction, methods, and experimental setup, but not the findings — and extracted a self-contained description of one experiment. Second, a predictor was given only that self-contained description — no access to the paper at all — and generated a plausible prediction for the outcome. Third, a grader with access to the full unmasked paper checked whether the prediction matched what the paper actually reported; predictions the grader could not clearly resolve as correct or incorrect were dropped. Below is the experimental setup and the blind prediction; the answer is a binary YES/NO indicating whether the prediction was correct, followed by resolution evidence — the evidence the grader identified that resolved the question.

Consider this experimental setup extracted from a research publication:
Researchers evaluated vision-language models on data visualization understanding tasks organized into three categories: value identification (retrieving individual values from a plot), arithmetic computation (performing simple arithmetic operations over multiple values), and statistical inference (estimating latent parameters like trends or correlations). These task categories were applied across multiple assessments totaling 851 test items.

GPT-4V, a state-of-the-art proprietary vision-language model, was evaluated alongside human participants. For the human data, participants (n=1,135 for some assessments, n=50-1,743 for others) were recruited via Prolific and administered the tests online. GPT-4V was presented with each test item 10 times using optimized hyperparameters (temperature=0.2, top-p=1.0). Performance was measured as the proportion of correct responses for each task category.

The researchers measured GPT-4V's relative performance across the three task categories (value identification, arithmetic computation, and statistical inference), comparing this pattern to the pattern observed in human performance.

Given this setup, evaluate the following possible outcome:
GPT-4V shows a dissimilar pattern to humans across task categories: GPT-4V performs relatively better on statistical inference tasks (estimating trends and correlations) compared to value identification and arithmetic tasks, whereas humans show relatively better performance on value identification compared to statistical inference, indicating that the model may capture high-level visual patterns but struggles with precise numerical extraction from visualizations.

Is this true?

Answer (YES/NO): NO